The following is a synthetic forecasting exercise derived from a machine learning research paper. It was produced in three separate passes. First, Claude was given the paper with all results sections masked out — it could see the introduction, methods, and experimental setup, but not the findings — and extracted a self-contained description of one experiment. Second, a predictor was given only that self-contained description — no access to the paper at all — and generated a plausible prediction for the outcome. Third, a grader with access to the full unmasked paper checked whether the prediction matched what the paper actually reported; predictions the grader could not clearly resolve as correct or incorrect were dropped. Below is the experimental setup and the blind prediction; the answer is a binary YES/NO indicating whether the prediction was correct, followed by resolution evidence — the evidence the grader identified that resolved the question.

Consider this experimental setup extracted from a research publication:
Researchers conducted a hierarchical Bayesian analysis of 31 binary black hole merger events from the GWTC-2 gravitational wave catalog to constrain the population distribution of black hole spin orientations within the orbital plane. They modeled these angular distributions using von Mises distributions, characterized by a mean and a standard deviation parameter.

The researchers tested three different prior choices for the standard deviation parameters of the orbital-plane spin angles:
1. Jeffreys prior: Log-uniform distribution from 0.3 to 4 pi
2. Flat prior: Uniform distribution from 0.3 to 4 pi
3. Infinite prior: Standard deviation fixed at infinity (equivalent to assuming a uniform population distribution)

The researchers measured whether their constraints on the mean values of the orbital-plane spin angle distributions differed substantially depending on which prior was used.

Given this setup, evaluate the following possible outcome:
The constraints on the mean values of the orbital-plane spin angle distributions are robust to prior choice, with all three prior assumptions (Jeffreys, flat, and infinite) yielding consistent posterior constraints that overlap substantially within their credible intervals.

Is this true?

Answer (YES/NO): NO